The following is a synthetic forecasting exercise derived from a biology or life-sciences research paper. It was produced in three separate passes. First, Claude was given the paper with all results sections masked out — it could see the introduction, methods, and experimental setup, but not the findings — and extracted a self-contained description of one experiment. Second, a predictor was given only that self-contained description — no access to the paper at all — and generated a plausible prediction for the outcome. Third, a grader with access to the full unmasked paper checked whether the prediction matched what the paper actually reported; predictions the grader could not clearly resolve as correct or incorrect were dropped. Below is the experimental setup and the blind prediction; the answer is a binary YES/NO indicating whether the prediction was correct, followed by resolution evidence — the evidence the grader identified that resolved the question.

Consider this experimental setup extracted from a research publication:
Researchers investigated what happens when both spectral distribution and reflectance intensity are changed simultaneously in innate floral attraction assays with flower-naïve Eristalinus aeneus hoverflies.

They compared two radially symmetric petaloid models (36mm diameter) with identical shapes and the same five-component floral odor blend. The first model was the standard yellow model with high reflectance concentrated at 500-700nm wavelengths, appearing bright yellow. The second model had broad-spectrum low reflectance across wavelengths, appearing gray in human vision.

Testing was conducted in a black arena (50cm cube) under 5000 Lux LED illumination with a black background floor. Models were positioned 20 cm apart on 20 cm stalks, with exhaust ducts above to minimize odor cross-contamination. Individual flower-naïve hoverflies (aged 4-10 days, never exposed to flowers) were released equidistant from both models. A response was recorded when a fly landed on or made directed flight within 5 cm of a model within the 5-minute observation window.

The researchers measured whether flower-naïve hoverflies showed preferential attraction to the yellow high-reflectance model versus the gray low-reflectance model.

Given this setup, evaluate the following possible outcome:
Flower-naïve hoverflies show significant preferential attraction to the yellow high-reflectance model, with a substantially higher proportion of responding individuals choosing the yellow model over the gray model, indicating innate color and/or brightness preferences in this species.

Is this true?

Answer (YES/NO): YES